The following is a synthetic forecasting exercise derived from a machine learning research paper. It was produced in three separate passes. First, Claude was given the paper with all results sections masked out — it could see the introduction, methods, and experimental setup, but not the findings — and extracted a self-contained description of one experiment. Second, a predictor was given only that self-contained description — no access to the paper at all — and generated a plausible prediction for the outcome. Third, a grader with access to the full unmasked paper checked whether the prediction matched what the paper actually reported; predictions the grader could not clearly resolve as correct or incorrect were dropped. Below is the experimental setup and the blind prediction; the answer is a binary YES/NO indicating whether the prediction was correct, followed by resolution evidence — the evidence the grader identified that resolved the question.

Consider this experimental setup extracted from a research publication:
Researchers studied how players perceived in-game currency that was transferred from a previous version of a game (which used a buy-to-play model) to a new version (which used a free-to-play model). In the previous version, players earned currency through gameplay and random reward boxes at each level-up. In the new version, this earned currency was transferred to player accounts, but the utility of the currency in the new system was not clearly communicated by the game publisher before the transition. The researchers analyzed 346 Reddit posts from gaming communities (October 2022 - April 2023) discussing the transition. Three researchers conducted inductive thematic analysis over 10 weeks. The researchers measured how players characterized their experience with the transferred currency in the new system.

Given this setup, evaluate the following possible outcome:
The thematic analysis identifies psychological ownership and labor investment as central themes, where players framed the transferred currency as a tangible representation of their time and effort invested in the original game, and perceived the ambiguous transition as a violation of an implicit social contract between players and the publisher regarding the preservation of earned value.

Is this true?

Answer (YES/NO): NO